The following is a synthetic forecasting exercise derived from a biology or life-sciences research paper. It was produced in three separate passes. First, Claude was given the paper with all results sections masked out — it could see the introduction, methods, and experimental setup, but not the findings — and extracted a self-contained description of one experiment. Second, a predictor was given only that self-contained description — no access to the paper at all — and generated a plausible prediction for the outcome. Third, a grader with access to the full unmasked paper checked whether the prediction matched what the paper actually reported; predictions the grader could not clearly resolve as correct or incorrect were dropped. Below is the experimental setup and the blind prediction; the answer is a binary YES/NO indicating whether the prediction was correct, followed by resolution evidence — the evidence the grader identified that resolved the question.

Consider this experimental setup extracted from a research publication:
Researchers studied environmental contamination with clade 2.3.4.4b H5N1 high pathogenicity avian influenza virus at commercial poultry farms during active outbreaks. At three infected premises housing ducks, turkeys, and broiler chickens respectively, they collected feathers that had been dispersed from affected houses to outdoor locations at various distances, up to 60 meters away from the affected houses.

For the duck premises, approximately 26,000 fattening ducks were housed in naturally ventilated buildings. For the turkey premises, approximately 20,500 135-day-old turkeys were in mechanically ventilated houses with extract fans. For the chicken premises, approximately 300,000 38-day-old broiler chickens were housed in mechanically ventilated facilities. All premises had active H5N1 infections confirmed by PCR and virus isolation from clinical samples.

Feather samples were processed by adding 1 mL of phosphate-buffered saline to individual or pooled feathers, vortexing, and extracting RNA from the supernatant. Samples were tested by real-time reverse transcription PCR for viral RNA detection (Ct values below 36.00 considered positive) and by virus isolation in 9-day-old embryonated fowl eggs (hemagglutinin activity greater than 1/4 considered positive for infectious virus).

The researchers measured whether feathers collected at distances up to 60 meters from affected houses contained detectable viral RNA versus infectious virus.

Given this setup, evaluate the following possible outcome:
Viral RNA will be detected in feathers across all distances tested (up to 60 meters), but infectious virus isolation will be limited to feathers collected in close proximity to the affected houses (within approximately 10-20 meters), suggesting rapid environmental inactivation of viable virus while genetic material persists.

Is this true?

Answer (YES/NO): NO